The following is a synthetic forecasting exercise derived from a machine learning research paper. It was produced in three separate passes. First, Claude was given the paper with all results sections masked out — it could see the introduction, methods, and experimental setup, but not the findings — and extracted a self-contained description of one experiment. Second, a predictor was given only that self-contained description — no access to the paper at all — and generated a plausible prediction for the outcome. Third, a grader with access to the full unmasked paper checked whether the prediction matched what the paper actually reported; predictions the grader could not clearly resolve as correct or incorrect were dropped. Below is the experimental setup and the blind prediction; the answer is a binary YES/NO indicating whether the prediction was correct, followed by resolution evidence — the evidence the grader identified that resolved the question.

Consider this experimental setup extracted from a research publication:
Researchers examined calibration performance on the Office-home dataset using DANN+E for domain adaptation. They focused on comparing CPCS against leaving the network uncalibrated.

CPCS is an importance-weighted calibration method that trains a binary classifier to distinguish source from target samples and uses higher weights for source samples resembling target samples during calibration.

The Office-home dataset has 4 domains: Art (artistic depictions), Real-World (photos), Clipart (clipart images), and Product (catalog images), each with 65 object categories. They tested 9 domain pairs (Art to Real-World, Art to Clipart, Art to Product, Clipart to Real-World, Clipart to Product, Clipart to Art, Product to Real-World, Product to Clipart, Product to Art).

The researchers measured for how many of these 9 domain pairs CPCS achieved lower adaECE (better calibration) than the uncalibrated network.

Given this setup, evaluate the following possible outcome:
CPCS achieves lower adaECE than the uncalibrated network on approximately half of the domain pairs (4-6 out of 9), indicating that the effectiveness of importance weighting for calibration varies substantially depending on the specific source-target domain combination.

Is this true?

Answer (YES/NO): YES